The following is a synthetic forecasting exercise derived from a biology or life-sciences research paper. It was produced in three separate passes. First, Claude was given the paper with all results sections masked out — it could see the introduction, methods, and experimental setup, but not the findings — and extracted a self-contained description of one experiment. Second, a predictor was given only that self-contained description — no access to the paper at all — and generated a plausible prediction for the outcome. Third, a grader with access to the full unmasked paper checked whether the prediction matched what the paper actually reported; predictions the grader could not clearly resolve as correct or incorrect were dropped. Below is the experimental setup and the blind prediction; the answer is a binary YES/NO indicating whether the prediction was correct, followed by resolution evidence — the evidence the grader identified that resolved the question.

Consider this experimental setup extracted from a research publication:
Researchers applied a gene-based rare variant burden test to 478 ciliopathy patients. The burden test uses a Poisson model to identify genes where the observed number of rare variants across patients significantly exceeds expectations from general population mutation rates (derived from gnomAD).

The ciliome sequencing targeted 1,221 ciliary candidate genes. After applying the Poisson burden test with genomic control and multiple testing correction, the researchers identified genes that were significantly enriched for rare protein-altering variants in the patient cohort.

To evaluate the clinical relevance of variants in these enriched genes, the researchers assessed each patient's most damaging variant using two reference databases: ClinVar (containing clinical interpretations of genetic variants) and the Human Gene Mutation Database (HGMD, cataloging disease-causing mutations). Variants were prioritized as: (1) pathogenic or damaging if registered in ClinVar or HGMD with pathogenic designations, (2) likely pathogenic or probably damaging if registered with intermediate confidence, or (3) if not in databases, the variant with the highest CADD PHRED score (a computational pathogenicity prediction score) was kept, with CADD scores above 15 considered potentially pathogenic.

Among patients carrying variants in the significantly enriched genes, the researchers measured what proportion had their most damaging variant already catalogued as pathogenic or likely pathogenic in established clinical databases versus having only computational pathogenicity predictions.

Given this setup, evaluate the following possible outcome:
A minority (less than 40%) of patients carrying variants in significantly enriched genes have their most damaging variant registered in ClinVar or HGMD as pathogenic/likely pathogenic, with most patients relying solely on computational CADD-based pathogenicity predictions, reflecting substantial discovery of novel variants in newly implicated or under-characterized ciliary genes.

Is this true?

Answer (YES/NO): YES